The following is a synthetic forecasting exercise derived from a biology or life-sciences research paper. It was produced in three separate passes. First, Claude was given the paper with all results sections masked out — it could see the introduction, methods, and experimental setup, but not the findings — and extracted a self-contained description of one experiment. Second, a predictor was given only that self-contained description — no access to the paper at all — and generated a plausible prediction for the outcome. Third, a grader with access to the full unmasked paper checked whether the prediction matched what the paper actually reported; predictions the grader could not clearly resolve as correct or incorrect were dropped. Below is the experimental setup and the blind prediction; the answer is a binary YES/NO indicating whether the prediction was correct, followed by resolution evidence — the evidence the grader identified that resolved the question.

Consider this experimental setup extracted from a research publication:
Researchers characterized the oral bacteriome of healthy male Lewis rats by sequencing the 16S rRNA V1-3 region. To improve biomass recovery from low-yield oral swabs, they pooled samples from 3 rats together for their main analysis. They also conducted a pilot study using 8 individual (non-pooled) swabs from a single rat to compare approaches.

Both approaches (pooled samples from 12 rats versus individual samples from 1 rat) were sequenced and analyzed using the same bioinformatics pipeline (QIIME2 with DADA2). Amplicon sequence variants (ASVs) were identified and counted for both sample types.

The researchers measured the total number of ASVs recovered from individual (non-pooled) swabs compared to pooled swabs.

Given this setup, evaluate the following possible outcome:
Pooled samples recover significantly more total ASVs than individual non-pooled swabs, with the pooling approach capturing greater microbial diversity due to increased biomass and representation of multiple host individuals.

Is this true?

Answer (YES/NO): YES